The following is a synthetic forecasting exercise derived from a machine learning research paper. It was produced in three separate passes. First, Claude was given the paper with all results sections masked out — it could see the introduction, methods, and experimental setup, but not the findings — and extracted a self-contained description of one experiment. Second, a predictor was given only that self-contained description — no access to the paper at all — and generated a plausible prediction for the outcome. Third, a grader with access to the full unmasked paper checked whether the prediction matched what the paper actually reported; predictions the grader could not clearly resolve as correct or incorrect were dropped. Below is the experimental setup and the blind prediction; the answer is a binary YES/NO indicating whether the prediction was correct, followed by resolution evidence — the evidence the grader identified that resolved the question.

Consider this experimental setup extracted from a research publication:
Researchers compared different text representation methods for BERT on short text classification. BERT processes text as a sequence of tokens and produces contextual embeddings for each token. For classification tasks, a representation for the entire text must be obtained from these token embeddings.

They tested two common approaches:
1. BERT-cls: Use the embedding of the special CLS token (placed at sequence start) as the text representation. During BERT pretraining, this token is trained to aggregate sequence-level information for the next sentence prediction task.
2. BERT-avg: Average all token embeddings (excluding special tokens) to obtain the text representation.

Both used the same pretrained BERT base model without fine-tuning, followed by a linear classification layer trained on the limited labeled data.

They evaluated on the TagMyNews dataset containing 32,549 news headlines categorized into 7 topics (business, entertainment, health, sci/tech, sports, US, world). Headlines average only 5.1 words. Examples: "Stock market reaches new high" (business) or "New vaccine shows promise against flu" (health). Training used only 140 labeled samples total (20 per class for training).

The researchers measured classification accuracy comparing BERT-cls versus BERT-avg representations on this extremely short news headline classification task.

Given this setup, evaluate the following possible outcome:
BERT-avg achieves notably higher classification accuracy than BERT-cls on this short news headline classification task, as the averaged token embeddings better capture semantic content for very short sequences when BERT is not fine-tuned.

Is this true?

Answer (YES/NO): NO